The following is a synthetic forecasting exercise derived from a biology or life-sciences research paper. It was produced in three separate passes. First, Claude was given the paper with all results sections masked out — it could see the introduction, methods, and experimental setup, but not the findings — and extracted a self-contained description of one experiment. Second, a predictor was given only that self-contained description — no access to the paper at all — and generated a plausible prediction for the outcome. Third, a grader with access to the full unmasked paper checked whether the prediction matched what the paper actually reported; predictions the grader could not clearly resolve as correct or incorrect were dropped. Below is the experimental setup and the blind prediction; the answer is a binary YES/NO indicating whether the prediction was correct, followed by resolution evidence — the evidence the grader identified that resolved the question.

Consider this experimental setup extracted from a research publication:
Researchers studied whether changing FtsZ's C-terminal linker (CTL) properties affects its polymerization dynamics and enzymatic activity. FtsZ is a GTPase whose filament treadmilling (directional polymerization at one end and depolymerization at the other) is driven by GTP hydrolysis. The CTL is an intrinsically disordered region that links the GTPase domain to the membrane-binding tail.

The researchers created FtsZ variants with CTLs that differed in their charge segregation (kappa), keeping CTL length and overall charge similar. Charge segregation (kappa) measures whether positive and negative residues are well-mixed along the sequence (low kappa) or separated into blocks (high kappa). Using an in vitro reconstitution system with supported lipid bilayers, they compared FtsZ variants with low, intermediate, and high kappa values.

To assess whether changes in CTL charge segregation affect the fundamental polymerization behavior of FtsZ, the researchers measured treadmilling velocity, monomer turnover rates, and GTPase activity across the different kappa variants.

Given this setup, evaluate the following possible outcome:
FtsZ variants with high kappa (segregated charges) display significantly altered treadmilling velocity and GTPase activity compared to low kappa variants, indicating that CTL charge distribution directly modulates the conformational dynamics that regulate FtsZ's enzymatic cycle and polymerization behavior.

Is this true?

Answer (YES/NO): NO